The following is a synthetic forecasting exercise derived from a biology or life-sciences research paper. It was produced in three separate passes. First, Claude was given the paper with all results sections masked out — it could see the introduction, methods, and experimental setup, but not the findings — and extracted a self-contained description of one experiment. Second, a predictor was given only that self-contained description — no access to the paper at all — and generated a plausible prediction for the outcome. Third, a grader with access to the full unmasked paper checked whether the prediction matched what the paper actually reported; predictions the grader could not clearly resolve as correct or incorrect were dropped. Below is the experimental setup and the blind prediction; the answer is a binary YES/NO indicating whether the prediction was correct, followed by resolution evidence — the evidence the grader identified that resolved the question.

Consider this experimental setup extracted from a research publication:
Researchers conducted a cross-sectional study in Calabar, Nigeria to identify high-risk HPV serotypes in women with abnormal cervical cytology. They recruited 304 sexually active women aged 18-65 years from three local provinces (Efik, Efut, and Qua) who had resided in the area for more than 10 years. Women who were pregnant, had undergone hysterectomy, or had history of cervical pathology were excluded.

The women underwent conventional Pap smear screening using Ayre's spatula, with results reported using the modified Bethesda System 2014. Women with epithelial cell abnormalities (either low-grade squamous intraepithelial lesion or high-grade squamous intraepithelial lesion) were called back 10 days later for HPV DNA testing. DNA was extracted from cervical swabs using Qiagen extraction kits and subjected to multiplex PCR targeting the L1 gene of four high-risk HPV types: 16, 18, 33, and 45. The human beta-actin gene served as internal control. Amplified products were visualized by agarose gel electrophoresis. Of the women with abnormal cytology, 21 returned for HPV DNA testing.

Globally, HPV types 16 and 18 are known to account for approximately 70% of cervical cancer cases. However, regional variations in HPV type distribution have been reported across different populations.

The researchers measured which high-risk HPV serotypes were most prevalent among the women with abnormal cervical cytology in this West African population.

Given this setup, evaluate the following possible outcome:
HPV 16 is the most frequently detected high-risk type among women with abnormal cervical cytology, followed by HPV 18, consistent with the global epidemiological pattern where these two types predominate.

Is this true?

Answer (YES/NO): NO